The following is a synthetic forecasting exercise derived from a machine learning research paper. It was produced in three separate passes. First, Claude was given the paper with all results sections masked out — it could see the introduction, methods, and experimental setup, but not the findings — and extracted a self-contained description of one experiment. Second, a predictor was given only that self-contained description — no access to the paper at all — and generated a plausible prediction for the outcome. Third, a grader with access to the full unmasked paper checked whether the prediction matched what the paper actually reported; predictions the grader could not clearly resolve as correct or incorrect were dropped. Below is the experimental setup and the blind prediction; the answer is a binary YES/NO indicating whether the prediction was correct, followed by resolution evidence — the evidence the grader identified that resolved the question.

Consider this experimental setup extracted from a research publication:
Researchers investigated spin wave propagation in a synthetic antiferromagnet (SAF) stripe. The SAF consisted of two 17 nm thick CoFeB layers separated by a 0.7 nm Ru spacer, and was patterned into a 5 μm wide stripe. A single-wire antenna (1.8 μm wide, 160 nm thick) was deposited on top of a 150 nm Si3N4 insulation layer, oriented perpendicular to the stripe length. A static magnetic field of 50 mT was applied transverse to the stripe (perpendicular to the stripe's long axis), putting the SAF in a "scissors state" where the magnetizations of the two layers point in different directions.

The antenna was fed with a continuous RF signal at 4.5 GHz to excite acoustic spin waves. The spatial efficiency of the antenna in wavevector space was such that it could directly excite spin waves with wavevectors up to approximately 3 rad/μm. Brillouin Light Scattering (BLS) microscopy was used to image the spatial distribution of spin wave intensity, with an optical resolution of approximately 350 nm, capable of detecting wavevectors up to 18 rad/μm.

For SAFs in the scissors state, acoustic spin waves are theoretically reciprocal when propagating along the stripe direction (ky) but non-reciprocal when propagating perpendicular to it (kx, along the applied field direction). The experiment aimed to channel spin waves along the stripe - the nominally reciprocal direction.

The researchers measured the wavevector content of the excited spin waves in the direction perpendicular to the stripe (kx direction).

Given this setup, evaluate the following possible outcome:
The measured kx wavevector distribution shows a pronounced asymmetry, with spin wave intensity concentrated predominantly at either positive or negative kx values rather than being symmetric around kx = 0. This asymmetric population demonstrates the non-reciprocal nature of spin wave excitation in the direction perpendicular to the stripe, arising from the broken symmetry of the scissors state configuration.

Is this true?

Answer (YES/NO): YES